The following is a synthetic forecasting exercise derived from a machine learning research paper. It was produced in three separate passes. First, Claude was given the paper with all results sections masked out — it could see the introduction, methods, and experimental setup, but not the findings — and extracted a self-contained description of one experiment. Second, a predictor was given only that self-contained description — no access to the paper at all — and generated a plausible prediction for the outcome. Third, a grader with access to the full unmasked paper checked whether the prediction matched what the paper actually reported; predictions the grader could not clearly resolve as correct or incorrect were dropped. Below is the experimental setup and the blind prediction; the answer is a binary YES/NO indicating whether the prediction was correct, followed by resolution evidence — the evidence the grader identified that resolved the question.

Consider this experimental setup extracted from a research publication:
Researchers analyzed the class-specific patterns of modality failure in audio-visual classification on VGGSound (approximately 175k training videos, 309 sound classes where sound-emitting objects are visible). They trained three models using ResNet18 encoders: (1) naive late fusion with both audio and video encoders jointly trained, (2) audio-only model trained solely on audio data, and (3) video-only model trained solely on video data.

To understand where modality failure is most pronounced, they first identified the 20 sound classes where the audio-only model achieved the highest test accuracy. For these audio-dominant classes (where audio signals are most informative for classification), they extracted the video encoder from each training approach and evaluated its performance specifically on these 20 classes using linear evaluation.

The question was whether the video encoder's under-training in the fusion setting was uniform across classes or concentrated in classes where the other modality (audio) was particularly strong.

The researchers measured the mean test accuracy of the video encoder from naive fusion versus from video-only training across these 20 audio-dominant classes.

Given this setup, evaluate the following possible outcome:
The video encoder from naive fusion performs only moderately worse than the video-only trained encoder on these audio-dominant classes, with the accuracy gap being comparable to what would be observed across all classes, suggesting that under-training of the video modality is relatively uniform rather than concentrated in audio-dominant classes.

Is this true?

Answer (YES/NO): NO